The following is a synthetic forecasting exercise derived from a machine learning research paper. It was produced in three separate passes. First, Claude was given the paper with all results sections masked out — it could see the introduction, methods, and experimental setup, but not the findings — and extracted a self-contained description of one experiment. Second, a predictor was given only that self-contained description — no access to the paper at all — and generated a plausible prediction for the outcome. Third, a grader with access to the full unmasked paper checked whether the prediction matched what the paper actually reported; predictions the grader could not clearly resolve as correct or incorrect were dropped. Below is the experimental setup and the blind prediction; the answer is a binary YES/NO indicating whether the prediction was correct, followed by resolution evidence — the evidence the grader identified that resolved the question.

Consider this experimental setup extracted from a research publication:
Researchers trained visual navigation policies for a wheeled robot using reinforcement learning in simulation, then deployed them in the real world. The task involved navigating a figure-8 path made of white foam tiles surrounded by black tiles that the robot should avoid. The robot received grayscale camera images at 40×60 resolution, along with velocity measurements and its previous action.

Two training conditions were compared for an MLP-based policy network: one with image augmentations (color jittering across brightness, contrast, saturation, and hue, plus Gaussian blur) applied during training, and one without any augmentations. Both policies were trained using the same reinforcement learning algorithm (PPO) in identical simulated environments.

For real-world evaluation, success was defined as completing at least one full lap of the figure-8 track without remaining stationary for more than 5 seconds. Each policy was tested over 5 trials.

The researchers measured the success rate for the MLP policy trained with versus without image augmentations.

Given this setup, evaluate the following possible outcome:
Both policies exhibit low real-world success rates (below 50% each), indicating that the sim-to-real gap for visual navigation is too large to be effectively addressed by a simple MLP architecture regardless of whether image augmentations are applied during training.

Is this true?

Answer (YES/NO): NO